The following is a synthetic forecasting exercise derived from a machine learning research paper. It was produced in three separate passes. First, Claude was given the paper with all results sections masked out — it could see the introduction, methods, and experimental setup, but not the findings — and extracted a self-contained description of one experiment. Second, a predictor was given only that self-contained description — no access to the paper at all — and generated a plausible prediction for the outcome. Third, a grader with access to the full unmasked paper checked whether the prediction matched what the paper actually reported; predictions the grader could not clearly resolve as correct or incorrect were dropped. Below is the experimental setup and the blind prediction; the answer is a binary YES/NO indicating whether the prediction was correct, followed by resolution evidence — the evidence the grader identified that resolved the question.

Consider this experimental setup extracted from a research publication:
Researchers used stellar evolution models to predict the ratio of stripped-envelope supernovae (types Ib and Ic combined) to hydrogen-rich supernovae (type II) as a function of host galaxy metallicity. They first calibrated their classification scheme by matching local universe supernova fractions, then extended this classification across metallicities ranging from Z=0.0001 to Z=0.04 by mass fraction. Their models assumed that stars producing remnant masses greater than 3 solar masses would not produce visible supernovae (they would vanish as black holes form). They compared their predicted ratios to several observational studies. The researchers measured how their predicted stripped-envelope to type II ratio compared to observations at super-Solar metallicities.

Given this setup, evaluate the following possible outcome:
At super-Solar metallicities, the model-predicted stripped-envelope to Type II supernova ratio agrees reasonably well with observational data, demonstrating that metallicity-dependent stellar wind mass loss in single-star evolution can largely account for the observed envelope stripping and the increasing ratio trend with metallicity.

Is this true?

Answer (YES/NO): NO